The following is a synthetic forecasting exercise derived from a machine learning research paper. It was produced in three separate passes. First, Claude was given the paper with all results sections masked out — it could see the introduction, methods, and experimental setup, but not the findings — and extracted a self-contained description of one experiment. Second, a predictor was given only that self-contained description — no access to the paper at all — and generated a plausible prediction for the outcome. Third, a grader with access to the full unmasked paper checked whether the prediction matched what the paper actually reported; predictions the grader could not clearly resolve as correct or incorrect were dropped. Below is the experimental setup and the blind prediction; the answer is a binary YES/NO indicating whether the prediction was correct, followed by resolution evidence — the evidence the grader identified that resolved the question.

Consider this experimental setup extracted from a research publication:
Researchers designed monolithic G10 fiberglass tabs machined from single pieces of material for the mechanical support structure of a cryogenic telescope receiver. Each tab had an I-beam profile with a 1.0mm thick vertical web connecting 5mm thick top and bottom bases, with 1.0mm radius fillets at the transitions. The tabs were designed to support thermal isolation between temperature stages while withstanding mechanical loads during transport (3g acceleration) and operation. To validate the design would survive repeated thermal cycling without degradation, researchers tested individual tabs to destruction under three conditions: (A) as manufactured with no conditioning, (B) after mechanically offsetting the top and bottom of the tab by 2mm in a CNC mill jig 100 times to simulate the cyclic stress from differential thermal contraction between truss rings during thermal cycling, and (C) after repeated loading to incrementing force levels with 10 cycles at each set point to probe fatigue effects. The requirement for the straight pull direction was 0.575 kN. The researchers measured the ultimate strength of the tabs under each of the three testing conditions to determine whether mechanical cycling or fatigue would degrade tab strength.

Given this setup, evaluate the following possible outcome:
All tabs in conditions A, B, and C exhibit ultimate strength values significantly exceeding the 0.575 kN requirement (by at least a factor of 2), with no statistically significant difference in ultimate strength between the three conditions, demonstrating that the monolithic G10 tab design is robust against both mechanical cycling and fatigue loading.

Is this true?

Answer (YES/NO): YES